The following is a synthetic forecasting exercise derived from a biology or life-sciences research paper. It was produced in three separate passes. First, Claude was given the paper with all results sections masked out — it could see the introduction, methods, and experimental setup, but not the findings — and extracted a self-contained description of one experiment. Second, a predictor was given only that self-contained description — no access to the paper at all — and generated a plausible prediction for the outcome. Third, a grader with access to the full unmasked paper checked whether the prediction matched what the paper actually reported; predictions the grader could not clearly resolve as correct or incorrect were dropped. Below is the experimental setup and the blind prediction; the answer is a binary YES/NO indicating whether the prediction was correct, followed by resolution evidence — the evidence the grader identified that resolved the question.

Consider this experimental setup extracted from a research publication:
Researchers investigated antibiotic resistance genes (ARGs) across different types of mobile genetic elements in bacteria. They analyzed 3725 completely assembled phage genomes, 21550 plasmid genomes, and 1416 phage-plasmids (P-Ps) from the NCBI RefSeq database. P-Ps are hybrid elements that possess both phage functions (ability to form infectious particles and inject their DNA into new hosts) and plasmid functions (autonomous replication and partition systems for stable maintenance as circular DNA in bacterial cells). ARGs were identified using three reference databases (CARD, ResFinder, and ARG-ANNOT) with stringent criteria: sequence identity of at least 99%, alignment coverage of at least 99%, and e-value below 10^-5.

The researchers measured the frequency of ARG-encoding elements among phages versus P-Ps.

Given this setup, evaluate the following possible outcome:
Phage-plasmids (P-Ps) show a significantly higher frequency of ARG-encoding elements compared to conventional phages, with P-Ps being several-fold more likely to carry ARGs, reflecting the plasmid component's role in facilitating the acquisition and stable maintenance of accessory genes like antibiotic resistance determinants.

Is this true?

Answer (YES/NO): YES